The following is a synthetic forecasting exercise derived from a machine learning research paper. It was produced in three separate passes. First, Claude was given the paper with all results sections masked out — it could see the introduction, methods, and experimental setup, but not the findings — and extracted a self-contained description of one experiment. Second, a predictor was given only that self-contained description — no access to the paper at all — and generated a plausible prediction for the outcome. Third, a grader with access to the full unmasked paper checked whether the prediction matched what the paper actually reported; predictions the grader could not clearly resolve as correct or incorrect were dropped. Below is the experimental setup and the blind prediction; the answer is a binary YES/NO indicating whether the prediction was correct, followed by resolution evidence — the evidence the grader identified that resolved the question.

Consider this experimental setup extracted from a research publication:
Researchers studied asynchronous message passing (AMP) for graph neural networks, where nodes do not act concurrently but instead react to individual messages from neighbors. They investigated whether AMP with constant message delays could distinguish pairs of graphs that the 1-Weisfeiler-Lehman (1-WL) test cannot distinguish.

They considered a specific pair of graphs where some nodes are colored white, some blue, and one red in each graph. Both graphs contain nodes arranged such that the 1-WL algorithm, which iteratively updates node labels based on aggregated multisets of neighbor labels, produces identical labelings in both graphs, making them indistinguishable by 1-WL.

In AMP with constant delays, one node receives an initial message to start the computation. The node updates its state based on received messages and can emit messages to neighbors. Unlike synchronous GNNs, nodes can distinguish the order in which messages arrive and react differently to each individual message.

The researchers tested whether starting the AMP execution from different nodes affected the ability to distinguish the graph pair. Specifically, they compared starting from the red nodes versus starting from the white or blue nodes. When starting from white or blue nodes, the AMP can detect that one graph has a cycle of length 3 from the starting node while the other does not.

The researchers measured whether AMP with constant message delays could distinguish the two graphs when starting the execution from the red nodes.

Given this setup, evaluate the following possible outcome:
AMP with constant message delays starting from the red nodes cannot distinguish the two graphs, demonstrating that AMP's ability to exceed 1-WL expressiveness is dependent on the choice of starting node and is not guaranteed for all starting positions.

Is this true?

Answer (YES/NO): YES